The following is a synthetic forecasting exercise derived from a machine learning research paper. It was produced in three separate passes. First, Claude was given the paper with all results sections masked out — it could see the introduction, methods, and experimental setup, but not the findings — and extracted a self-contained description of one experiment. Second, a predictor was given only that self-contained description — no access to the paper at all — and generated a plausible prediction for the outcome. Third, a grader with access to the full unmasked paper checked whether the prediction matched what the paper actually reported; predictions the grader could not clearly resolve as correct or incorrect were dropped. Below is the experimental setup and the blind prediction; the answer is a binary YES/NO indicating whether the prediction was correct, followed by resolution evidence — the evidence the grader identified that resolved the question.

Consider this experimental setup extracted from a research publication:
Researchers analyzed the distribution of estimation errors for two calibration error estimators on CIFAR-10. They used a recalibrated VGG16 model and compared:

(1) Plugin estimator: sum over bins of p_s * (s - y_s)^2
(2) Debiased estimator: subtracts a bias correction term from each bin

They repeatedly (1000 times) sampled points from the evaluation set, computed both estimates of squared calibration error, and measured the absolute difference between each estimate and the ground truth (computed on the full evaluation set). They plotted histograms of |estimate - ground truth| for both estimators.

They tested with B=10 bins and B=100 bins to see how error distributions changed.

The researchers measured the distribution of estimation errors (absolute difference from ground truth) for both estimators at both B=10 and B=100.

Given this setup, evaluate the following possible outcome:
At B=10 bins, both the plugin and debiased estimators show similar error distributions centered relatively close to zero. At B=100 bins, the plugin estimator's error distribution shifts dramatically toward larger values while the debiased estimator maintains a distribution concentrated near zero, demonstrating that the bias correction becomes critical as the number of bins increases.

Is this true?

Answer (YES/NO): YES